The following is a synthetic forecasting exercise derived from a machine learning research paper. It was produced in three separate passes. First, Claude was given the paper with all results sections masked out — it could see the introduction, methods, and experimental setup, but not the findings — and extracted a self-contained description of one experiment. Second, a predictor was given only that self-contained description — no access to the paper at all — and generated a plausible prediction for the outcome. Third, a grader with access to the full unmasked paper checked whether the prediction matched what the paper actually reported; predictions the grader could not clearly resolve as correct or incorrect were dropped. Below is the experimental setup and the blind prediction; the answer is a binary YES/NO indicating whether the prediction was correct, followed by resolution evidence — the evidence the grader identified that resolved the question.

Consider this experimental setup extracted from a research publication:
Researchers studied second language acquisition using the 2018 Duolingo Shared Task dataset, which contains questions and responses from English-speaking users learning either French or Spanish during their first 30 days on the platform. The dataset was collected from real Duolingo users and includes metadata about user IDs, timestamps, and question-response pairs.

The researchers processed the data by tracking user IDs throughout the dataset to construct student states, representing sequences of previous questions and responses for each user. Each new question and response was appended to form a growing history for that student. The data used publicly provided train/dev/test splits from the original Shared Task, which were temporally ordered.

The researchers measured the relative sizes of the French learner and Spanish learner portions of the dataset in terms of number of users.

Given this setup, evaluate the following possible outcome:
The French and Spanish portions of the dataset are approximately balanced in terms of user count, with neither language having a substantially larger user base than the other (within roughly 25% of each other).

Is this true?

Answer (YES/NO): NO